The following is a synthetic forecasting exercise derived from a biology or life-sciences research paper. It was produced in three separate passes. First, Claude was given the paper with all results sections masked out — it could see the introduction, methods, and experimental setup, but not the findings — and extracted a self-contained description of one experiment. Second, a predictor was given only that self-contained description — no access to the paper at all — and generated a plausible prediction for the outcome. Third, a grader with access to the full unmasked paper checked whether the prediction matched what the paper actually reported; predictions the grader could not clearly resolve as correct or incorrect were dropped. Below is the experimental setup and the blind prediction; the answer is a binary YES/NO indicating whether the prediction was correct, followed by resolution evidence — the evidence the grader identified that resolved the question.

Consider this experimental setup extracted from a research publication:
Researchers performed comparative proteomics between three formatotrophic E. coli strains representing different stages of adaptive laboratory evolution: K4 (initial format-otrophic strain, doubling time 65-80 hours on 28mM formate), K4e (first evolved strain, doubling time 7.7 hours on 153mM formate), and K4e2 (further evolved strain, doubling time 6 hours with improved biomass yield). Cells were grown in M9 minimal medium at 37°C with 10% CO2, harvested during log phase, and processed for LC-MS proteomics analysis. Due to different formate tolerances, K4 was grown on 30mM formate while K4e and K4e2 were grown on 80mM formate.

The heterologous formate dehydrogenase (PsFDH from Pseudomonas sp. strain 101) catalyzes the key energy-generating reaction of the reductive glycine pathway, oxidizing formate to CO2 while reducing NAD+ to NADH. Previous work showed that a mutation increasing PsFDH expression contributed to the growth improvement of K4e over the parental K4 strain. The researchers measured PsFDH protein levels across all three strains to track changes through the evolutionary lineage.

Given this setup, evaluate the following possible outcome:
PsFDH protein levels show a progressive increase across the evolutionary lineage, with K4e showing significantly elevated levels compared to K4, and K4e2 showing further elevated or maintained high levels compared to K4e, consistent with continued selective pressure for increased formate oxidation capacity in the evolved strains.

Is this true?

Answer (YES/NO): YES